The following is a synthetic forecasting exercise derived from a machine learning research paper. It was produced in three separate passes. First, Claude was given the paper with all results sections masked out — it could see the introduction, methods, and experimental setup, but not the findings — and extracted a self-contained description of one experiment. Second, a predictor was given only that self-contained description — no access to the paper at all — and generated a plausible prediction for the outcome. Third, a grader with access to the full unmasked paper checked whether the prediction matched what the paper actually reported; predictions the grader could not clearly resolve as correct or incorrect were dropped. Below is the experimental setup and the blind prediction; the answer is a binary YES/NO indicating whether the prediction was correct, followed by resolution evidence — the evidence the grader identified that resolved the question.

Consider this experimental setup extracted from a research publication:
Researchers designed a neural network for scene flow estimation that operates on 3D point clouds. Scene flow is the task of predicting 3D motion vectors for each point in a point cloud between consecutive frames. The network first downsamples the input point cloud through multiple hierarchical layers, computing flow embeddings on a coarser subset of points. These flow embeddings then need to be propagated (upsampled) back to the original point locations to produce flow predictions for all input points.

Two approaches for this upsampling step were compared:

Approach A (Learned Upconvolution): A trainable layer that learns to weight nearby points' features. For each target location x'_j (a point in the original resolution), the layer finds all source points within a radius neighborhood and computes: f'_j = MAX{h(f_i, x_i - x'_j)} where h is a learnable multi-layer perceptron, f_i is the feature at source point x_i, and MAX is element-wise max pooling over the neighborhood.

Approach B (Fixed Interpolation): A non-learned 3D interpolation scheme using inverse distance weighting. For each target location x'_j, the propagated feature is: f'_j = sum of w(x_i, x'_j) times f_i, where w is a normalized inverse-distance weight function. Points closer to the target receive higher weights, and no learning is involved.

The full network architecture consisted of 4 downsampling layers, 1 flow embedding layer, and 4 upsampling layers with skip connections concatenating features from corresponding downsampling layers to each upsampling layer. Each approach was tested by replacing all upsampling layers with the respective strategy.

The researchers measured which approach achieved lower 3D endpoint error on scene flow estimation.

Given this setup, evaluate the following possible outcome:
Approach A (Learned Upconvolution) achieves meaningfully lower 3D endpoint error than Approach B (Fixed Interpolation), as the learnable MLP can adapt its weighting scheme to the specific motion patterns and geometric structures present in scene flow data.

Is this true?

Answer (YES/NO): YES